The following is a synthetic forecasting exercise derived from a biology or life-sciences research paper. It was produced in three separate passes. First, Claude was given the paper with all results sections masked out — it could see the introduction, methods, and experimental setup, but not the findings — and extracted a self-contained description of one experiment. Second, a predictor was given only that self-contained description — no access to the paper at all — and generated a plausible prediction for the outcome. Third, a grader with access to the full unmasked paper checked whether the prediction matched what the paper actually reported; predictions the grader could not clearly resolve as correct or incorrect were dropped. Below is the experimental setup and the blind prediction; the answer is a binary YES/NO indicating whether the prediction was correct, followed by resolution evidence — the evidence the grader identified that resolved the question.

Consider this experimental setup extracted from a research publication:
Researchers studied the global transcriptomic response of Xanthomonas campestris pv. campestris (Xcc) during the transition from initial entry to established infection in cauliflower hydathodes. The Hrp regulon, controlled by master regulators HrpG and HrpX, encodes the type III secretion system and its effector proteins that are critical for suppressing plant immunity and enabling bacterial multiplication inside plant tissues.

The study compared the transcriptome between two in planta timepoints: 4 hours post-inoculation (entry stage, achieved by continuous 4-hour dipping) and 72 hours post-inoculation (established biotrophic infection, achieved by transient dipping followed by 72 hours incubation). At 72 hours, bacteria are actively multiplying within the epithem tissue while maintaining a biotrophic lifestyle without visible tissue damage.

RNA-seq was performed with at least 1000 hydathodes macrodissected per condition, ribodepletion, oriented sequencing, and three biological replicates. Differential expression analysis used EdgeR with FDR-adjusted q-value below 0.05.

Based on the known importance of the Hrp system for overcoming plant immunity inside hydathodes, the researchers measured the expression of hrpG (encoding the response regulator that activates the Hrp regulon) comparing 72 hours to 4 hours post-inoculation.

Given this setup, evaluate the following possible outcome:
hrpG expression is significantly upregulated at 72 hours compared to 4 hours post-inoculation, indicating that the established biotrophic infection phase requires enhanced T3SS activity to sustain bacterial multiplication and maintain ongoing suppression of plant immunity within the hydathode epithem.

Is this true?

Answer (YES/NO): YES